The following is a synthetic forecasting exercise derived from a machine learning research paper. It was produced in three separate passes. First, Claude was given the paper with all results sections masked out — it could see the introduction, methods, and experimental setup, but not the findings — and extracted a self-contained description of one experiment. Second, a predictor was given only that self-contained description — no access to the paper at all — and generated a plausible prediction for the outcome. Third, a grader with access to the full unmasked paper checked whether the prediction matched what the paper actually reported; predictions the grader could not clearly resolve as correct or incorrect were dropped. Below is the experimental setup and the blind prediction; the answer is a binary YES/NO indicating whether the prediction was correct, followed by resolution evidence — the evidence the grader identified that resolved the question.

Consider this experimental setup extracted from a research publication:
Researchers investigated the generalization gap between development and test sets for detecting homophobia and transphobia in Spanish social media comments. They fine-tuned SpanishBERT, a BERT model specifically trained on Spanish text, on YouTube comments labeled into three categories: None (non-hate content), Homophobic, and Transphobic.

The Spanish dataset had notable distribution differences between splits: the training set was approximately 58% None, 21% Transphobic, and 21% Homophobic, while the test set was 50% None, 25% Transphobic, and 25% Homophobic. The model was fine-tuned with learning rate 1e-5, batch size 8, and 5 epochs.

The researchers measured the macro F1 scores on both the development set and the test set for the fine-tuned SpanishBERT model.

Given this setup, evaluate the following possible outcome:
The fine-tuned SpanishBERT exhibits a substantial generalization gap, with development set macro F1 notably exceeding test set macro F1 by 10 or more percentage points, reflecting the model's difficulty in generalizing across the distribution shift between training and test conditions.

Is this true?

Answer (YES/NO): YES